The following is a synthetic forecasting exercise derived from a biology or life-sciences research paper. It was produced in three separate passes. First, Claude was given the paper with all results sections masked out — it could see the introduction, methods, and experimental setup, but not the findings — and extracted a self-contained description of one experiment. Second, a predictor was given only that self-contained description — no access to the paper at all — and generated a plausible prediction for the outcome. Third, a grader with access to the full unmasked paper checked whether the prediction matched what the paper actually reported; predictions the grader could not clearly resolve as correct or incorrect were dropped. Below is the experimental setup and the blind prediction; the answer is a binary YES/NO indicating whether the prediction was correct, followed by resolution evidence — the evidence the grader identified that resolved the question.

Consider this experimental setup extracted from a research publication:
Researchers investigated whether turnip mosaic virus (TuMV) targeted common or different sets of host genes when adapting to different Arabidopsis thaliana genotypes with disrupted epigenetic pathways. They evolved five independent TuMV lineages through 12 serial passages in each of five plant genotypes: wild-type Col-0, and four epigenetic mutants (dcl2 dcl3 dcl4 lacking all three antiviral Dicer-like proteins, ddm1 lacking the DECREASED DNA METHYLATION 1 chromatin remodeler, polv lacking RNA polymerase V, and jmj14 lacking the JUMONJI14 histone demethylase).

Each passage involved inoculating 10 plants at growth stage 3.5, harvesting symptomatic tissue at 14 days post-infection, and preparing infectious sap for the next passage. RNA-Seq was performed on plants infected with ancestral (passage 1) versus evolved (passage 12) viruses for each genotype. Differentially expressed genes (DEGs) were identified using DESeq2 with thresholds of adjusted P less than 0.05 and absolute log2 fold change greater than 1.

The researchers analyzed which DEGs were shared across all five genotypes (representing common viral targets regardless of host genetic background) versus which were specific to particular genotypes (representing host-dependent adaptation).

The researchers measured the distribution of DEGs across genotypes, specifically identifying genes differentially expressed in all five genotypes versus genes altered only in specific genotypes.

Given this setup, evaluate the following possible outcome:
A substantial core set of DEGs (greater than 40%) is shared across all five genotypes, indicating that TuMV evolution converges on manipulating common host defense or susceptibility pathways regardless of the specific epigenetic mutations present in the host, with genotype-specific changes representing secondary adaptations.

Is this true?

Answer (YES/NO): NO